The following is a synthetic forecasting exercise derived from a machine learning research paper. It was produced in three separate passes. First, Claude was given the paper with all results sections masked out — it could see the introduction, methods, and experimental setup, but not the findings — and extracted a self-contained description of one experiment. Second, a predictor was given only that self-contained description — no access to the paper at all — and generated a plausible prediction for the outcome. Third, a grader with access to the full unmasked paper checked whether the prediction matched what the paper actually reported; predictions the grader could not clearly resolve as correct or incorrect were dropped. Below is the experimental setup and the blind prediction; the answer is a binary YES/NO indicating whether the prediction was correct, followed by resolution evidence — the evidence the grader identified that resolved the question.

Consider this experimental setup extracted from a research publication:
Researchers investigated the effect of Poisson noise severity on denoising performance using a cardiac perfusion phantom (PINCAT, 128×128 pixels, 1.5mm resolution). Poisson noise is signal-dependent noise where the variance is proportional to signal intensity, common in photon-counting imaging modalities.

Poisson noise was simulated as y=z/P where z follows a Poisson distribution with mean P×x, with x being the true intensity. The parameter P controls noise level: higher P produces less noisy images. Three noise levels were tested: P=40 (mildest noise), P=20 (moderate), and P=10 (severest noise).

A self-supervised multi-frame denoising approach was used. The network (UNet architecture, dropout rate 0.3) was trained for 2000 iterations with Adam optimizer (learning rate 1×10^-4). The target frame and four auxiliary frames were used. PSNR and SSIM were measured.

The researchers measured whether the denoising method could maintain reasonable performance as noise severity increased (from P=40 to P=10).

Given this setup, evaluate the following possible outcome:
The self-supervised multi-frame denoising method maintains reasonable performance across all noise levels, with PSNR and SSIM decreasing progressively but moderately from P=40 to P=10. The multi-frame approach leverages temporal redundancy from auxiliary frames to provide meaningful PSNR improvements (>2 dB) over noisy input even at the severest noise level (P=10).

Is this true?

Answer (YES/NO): YES